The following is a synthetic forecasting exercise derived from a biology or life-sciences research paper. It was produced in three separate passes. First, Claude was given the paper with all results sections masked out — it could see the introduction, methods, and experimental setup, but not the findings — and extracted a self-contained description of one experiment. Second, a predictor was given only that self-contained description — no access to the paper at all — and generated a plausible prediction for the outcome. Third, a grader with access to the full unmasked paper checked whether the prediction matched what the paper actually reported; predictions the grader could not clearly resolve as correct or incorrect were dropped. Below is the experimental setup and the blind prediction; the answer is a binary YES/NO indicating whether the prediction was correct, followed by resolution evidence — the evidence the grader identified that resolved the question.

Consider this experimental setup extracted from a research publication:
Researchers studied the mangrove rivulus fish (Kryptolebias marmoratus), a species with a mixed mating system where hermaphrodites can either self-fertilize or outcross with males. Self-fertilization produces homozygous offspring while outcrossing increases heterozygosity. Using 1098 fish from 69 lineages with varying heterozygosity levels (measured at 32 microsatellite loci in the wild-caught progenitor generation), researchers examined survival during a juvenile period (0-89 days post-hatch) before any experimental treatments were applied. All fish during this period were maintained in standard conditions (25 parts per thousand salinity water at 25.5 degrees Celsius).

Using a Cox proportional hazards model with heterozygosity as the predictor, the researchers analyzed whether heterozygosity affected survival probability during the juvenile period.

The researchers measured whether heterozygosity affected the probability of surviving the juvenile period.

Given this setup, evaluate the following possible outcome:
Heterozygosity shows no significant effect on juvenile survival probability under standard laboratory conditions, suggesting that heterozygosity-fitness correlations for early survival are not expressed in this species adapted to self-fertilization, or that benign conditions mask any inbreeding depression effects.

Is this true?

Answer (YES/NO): YES